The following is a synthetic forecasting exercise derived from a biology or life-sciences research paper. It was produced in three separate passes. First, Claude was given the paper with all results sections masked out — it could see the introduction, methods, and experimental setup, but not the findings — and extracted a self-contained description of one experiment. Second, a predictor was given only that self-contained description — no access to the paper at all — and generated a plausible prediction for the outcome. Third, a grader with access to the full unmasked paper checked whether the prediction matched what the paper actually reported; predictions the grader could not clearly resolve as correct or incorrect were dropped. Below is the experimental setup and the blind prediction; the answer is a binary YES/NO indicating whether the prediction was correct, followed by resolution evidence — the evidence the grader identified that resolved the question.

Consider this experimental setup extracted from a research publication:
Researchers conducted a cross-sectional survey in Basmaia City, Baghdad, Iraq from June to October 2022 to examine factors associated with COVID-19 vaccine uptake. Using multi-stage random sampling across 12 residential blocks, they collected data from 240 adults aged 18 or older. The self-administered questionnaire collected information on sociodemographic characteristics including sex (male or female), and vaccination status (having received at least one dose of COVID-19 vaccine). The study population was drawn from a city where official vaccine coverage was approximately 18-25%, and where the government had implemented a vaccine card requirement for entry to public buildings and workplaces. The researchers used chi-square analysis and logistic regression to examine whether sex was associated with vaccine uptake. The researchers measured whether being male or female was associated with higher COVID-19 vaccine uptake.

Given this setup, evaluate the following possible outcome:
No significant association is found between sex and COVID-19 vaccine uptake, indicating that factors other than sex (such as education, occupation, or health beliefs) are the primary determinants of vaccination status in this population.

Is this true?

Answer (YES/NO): NO